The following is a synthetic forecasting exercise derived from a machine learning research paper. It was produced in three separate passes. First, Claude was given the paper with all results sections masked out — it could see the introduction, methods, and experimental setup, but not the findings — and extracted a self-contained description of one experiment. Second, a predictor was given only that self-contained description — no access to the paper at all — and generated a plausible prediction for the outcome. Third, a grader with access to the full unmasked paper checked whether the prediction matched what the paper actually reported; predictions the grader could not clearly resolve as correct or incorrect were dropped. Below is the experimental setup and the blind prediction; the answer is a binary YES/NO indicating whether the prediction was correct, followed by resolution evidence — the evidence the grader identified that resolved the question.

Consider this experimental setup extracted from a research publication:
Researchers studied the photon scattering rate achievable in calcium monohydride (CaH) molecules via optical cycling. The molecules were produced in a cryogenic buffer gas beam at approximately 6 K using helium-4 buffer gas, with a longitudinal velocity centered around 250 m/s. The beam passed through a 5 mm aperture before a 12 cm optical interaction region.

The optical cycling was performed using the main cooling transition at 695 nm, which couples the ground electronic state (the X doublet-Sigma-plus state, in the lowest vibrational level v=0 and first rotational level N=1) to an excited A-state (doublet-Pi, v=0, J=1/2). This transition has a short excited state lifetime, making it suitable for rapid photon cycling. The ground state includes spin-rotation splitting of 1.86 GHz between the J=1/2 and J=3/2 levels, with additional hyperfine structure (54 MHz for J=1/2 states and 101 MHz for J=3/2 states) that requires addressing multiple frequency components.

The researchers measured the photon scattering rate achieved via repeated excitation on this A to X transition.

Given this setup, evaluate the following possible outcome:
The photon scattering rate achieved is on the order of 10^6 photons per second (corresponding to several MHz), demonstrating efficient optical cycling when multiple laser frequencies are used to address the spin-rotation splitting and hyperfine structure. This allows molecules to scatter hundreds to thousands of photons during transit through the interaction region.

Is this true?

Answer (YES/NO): YES